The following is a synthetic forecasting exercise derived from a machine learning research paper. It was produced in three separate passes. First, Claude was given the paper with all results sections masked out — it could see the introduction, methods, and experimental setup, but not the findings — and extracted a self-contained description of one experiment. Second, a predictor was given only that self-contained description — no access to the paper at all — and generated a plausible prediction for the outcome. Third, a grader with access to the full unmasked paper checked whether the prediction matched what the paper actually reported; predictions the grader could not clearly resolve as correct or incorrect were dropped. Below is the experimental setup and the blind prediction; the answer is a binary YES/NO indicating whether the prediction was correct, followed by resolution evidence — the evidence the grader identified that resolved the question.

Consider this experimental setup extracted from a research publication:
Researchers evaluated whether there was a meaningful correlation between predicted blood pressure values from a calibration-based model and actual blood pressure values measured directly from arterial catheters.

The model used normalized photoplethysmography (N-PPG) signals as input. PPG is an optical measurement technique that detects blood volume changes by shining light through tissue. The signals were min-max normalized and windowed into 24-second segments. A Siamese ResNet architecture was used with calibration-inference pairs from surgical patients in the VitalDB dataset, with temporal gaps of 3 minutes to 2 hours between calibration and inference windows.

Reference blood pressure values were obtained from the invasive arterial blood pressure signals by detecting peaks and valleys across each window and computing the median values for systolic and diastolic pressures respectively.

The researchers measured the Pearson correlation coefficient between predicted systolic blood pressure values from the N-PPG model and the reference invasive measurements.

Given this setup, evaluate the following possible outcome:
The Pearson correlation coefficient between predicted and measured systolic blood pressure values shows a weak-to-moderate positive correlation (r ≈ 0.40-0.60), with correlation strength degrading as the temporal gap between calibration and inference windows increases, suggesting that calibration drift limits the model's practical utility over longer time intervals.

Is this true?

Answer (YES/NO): NO